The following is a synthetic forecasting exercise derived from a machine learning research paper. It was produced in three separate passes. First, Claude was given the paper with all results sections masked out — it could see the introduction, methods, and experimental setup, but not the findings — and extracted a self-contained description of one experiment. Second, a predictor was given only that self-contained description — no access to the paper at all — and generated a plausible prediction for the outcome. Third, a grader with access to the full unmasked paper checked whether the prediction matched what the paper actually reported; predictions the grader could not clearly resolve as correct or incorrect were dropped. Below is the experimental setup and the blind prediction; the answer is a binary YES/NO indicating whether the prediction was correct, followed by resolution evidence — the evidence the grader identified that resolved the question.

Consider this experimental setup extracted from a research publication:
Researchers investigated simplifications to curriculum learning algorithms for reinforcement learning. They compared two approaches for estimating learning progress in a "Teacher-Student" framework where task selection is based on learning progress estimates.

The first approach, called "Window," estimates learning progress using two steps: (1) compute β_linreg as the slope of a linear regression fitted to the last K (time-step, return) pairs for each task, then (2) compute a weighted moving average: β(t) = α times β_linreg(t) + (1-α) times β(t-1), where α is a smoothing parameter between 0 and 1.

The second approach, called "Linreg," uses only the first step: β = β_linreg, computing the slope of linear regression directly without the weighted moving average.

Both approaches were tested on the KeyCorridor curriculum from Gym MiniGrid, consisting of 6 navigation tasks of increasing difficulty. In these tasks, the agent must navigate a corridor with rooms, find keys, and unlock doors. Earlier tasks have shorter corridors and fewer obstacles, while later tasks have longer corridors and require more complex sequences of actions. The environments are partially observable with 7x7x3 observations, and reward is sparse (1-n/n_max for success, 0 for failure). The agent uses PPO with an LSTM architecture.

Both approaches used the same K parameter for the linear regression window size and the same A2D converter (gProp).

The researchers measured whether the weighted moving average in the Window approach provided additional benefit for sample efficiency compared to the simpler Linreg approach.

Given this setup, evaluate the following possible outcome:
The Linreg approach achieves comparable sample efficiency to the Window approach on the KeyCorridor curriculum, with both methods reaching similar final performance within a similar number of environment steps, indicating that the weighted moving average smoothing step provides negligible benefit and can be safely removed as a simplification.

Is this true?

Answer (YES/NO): YES